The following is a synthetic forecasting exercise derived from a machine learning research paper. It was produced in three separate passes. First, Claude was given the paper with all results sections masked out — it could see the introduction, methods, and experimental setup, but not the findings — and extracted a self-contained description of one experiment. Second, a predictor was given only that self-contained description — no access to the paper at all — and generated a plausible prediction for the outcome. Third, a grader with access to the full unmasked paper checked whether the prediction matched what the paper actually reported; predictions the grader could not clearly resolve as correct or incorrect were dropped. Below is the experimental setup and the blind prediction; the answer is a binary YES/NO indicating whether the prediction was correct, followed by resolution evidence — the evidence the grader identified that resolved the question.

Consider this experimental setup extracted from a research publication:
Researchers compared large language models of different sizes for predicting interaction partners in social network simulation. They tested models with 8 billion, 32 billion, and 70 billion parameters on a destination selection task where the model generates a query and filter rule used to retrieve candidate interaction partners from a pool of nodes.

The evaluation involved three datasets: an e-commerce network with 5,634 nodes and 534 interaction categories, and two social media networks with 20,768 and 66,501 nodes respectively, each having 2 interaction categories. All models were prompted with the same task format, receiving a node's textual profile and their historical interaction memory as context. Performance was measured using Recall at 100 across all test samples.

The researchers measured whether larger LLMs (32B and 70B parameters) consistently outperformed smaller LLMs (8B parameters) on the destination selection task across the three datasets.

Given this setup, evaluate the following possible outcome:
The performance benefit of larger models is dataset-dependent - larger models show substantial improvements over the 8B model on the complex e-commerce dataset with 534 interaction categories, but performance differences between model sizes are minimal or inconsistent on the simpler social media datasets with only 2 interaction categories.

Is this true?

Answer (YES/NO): NO